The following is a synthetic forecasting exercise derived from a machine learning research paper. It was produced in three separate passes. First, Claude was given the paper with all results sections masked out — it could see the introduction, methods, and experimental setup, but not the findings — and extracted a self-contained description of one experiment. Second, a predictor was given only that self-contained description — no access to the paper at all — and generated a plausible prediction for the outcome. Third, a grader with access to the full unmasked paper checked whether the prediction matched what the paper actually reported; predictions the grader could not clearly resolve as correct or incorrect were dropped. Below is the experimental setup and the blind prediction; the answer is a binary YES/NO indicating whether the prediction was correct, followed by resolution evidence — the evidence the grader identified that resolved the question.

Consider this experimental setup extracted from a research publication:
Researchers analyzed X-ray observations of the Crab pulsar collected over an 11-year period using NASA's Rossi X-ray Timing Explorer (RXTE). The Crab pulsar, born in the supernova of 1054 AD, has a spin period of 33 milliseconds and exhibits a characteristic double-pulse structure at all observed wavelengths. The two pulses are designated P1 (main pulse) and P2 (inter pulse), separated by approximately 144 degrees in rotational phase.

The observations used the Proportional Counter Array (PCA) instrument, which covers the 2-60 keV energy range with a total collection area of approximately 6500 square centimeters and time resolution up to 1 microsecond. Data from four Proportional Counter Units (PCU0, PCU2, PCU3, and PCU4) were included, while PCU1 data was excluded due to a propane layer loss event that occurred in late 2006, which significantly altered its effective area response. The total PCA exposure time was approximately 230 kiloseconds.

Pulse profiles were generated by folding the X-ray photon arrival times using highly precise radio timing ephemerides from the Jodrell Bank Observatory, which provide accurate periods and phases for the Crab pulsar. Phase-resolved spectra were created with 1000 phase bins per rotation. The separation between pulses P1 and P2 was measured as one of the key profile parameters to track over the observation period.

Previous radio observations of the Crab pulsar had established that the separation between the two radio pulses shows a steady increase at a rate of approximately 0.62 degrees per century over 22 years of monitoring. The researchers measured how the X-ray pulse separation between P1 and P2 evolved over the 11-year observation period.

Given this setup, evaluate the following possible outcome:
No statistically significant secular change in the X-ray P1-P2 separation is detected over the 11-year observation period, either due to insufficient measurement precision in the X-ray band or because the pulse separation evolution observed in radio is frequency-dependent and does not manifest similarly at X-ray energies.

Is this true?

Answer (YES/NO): NO